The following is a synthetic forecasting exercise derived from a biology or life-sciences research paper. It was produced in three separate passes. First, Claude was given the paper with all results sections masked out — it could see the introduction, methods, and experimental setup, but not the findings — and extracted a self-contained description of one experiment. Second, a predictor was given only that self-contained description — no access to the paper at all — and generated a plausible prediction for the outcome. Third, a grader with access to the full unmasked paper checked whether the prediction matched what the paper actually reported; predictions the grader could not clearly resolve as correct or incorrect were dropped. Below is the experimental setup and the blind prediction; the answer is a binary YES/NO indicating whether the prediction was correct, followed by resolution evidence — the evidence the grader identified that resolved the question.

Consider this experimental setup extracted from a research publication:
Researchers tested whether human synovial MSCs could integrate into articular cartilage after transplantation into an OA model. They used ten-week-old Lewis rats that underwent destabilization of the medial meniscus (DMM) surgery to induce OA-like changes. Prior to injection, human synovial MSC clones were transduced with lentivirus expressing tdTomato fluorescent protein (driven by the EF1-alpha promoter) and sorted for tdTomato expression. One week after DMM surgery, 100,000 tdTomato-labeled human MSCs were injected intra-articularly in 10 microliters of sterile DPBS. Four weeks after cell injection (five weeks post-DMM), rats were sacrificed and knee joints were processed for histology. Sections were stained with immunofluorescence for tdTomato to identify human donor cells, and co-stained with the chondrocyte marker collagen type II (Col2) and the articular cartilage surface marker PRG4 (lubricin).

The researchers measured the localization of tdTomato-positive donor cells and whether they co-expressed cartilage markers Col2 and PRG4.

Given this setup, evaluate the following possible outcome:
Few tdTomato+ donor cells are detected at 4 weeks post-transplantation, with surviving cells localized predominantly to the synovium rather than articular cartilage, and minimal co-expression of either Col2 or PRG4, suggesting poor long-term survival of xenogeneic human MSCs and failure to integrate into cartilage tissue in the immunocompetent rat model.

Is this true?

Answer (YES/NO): NO